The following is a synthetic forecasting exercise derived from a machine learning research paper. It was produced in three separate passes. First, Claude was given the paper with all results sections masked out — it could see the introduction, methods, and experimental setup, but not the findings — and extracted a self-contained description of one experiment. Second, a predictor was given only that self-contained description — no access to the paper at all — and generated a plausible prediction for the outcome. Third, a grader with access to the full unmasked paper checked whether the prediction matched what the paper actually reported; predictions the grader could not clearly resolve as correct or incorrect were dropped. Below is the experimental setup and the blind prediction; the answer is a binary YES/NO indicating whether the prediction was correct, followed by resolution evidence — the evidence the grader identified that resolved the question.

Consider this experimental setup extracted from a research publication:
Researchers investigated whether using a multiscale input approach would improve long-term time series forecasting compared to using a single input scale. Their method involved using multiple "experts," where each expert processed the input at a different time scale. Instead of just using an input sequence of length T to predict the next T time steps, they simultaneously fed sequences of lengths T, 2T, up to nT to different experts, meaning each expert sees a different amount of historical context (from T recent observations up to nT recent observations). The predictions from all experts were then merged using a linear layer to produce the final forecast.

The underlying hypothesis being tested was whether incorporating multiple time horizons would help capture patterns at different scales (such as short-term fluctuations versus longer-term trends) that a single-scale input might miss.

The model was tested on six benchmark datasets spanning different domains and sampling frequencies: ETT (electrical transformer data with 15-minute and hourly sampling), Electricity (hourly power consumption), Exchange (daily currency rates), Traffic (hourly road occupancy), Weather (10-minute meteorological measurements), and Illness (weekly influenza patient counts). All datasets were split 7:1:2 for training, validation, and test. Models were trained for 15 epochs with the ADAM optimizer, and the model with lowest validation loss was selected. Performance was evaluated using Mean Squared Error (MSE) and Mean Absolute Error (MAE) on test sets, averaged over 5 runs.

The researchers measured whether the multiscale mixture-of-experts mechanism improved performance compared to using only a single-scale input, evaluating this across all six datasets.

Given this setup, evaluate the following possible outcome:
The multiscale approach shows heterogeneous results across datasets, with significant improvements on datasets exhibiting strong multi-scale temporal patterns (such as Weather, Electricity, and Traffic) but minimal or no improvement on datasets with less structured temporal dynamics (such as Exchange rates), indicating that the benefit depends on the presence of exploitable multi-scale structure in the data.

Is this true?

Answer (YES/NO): NO